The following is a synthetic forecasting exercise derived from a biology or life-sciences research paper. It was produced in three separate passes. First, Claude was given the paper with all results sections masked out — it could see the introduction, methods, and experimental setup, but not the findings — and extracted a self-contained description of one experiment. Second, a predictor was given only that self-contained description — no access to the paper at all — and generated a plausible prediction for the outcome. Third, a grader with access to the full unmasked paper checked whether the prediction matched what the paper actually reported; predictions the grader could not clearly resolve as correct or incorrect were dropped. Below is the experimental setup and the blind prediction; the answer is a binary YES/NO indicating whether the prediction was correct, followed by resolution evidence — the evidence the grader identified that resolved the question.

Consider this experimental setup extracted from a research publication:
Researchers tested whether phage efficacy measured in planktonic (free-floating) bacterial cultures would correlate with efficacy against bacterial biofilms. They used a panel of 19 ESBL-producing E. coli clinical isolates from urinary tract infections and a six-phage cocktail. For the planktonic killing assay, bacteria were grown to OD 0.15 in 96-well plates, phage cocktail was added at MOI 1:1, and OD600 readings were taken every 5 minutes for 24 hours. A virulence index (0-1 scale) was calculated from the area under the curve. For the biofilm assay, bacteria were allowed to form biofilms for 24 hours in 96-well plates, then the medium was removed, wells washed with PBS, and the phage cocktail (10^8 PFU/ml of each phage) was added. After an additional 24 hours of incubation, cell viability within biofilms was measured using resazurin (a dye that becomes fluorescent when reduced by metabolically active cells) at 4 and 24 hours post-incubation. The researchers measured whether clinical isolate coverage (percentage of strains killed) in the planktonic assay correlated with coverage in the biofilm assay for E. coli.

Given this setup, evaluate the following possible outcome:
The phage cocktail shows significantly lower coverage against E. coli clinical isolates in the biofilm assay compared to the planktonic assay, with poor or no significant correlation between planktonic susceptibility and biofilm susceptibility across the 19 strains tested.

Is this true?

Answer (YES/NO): NO